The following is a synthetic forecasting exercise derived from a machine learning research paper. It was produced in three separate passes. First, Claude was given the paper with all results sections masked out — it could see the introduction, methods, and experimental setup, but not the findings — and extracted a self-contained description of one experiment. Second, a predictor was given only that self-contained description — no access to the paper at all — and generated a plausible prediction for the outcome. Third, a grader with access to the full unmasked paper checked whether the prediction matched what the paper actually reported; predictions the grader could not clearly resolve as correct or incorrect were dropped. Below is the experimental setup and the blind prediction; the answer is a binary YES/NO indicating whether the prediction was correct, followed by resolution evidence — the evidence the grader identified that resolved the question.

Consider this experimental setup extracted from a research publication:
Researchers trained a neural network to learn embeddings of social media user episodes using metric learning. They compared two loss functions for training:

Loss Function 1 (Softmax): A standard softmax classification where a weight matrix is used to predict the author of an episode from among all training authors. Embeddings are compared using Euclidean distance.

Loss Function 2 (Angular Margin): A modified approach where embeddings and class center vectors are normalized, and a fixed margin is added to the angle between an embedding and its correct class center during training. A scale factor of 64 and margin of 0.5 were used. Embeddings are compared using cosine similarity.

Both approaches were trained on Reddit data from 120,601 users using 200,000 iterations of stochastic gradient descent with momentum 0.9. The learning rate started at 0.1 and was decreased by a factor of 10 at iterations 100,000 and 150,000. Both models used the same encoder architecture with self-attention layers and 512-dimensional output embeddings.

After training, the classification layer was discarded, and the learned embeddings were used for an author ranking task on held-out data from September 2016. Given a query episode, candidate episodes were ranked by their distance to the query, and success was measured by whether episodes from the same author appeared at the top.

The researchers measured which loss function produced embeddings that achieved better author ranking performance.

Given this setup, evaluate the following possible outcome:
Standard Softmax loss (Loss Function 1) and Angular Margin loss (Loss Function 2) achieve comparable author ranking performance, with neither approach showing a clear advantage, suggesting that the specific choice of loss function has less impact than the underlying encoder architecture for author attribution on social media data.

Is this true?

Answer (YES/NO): NO